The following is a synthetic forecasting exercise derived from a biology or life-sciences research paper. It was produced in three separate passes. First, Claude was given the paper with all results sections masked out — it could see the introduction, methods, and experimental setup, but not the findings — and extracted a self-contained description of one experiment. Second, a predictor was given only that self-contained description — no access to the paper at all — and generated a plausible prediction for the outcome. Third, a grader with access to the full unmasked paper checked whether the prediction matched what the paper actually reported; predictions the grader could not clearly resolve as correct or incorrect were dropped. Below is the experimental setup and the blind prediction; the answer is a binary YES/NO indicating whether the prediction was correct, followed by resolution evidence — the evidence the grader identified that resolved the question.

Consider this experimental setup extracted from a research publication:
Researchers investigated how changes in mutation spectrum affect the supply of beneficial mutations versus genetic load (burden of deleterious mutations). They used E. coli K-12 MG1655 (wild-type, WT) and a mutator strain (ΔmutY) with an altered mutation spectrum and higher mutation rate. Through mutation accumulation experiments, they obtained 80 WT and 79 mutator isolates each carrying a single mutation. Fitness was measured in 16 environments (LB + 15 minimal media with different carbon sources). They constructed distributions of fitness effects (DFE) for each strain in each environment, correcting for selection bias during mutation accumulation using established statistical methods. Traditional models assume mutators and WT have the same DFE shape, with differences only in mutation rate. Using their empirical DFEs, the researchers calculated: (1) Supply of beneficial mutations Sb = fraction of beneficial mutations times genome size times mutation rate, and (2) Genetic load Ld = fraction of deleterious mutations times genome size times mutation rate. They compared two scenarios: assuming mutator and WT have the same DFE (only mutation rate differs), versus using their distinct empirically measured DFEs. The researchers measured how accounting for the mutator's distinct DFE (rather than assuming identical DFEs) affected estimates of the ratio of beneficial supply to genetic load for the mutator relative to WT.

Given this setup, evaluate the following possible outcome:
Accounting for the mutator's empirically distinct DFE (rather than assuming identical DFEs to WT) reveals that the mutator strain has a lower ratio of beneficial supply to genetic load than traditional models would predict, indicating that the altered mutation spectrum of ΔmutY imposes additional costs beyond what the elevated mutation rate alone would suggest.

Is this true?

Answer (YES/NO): NO